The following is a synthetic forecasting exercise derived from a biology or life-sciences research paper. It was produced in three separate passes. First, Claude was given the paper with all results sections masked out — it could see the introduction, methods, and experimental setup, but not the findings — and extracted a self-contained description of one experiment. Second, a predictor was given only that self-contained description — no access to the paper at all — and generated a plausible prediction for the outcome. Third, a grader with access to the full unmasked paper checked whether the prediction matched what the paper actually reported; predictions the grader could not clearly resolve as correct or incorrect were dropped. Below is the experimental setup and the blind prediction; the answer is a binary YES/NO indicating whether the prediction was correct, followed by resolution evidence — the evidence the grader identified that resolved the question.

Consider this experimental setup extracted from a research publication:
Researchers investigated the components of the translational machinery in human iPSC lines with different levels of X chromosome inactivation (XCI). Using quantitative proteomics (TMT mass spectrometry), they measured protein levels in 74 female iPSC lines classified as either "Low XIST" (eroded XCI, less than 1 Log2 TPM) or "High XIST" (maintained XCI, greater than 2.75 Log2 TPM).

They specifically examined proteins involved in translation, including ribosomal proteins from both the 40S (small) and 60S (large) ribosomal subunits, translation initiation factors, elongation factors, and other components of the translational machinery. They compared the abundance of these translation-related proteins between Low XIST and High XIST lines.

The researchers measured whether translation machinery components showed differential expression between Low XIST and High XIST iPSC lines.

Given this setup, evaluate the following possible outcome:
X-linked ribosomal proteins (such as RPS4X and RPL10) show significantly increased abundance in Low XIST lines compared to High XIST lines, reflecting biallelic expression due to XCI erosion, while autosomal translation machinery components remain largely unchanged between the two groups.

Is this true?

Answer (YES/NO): NO